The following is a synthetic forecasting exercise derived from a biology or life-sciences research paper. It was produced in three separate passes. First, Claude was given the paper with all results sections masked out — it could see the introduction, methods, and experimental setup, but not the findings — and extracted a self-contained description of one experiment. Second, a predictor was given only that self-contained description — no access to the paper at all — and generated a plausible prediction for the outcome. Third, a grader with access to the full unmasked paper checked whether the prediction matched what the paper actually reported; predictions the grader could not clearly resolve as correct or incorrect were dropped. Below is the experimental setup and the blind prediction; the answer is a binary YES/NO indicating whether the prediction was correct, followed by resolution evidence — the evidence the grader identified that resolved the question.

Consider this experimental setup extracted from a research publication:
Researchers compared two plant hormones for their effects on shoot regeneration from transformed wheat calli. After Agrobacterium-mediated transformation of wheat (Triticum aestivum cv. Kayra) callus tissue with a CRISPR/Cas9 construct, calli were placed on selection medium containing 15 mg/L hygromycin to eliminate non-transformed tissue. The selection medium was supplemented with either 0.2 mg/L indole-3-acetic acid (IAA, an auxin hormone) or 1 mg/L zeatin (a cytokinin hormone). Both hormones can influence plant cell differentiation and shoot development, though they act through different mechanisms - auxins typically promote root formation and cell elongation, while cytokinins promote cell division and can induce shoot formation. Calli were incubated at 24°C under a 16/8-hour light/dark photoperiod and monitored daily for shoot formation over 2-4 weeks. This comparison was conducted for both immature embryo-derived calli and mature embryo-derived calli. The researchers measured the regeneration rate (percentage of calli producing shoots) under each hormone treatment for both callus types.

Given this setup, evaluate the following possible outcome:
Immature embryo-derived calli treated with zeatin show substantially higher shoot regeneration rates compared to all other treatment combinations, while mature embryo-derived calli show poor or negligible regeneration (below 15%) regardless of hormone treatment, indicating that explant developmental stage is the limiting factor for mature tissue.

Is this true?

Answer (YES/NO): NO